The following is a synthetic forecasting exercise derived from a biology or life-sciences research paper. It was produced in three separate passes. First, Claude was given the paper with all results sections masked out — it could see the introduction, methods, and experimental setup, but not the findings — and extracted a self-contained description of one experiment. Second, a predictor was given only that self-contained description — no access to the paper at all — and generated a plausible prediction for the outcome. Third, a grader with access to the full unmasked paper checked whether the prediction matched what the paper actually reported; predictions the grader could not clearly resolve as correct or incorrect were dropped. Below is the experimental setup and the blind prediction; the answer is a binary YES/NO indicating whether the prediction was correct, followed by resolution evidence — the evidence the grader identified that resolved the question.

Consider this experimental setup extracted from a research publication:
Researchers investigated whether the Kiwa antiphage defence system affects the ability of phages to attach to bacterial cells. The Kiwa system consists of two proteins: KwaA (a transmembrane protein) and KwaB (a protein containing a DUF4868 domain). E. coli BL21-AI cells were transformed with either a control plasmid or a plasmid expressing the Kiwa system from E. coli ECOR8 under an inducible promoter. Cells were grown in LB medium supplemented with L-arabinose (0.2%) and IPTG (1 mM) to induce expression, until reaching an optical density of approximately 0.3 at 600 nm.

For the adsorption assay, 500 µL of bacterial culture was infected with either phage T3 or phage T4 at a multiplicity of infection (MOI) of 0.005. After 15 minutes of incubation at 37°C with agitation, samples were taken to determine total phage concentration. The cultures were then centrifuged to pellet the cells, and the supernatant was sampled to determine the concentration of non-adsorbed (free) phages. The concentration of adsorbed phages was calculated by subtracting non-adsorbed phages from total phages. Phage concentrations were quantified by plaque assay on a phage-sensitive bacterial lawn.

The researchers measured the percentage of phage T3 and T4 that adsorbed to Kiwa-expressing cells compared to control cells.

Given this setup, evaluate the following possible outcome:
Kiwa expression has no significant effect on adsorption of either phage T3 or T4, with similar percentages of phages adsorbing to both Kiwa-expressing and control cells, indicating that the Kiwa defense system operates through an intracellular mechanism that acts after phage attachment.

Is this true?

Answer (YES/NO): YES